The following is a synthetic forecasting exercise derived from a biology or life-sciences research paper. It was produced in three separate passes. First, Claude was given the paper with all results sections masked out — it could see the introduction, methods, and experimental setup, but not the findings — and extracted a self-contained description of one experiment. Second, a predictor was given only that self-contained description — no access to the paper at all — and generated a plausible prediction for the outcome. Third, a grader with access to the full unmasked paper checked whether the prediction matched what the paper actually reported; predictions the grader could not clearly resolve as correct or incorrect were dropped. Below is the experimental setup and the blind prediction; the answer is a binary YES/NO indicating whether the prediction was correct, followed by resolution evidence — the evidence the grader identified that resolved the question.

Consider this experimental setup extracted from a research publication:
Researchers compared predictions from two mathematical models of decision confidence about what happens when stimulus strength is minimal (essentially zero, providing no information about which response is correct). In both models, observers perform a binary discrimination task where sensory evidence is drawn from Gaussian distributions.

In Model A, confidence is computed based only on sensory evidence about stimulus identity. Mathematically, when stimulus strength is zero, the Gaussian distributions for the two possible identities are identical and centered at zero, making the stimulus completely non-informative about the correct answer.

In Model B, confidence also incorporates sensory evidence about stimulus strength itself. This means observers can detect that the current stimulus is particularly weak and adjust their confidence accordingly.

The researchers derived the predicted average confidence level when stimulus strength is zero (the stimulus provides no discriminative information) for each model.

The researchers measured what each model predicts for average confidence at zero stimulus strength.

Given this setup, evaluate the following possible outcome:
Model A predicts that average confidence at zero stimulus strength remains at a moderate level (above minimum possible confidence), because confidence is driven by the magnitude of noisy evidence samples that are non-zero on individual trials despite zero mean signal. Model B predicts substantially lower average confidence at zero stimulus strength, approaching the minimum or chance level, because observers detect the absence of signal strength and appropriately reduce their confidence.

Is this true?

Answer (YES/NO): YES